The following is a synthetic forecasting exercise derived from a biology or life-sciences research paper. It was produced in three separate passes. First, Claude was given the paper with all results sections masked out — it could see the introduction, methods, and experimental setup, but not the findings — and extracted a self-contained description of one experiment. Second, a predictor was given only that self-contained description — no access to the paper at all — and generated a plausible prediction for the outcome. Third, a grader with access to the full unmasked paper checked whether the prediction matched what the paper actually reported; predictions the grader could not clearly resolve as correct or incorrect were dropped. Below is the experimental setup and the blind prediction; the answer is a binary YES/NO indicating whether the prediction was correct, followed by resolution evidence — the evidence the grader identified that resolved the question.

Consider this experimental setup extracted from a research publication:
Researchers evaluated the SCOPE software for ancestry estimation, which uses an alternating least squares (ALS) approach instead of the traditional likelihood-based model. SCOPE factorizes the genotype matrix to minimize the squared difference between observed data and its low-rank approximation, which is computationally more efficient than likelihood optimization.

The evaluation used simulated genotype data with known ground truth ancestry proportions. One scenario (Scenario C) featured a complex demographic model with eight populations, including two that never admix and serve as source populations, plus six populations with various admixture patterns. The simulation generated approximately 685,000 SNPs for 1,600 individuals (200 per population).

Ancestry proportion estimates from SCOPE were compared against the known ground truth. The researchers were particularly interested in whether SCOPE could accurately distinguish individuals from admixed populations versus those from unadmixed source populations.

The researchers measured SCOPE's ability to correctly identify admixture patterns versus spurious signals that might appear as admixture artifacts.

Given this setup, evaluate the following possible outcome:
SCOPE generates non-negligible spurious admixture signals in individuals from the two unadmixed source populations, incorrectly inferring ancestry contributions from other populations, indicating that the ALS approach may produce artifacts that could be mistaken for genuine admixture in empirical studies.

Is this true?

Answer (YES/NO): YES